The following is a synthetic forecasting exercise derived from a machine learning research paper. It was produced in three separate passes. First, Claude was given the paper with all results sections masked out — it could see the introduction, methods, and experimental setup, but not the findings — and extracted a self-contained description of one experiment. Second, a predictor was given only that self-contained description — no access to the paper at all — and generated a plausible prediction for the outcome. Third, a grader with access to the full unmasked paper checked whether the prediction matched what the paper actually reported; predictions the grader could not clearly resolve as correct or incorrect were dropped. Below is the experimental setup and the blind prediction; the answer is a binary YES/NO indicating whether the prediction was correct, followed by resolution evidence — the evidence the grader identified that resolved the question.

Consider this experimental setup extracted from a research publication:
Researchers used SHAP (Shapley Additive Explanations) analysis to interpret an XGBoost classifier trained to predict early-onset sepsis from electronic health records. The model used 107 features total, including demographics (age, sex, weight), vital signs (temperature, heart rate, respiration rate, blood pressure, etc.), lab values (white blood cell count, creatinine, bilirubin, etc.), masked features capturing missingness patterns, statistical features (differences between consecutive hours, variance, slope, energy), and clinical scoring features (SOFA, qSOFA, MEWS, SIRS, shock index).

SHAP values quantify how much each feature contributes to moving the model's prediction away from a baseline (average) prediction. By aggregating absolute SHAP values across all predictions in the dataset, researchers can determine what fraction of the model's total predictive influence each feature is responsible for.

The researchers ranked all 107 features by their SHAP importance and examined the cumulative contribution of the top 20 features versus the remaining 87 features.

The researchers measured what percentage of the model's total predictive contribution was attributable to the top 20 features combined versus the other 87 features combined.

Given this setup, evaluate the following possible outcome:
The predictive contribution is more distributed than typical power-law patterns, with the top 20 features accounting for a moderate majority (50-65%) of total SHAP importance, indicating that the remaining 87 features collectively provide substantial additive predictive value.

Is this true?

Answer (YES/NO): NO